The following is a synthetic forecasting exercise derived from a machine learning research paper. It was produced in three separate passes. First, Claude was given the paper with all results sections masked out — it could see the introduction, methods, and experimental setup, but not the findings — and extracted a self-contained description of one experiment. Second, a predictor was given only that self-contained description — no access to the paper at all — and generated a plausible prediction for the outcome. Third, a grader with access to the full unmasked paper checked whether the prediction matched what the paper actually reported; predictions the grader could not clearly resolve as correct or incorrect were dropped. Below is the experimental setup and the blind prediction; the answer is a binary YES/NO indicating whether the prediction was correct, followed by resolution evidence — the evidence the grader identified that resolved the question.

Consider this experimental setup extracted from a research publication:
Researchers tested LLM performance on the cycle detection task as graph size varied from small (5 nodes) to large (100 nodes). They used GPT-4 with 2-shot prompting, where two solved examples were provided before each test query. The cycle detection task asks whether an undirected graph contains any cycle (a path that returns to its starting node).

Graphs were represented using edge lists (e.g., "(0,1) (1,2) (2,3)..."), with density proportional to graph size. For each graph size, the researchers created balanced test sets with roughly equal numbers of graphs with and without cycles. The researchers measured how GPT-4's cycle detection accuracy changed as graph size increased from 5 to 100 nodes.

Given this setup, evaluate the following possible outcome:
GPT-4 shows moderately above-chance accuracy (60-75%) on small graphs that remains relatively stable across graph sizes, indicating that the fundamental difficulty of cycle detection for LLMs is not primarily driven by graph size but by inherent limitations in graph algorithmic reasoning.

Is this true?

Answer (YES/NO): NO